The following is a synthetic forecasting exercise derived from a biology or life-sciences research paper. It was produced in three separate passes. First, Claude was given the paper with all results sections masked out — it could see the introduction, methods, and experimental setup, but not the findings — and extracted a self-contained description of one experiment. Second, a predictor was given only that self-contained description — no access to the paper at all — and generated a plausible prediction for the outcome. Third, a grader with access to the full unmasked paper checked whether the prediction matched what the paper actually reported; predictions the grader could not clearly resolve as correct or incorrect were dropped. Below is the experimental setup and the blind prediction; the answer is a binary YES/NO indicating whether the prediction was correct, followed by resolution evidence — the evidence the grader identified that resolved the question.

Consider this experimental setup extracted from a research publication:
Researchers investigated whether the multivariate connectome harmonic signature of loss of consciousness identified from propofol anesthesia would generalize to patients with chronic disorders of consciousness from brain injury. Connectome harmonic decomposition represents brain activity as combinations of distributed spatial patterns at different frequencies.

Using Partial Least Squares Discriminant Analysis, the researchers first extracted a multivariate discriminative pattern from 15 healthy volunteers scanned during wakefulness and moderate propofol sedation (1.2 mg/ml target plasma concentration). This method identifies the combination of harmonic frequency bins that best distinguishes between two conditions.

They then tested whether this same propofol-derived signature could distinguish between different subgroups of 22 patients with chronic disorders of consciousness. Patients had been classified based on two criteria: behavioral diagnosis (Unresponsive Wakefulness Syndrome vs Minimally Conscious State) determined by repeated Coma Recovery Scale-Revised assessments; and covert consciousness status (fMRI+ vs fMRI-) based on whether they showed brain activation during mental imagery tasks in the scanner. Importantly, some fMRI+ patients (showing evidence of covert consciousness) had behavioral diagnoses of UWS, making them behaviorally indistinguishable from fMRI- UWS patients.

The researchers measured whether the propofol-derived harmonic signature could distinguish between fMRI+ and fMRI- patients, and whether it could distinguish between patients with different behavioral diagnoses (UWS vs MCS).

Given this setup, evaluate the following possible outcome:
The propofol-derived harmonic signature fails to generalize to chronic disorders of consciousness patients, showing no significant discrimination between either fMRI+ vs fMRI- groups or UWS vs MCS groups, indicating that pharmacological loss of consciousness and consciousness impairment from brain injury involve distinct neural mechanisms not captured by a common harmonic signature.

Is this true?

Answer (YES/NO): NO